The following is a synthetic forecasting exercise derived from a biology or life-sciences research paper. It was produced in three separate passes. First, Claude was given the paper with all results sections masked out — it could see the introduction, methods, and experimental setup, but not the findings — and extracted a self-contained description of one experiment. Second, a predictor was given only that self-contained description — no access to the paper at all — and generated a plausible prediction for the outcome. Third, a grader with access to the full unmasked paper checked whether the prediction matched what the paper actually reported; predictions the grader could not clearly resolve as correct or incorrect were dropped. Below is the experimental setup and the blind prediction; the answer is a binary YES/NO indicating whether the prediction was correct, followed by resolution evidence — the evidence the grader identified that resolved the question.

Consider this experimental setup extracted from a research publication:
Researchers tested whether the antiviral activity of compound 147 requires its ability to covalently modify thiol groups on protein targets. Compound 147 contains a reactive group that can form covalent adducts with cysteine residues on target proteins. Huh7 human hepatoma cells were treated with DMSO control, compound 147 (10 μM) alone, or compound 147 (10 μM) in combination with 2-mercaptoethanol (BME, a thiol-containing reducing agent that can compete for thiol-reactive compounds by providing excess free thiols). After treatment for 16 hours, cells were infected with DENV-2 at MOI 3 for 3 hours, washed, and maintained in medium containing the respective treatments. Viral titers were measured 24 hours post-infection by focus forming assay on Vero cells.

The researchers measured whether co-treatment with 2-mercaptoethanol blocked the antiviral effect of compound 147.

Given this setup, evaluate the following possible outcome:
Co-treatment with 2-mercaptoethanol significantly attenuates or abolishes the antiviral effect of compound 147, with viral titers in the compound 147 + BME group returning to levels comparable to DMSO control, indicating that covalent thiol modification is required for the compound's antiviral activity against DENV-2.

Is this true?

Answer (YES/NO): NO